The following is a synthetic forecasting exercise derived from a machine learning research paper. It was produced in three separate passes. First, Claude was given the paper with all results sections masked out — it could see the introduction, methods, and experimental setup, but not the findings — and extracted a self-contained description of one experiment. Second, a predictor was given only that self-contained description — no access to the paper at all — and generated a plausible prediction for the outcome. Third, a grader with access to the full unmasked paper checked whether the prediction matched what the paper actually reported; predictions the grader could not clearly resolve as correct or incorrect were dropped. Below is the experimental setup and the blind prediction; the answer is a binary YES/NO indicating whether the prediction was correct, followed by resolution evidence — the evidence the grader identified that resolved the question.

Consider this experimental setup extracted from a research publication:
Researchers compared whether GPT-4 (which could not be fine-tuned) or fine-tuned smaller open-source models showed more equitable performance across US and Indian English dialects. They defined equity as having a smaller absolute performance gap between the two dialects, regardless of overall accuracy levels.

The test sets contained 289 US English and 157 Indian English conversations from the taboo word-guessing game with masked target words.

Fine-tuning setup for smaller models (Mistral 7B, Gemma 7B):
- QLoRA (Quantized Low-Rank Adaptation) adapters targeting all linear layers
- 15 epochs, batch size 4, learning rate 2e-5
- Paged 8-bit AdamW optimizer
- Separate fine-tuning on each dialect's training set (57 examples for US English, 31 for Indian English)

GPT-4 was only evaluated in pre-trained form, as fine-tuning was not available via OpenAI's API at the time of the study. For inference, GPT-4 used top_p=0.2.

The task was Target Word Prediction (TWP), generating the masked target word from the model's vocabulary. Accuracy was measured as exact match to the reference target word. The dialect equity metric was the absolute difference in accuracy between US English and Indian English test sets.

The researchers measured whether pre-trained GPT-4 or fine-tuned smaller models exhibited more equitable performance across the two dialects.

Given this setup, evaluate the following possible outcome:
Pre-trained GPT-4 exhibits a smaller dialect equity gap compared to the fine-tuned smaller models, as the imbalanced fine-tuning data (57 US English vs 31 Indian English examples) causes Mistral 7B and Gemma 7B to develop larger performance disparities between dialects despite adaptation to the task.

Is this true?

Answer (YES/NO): YES